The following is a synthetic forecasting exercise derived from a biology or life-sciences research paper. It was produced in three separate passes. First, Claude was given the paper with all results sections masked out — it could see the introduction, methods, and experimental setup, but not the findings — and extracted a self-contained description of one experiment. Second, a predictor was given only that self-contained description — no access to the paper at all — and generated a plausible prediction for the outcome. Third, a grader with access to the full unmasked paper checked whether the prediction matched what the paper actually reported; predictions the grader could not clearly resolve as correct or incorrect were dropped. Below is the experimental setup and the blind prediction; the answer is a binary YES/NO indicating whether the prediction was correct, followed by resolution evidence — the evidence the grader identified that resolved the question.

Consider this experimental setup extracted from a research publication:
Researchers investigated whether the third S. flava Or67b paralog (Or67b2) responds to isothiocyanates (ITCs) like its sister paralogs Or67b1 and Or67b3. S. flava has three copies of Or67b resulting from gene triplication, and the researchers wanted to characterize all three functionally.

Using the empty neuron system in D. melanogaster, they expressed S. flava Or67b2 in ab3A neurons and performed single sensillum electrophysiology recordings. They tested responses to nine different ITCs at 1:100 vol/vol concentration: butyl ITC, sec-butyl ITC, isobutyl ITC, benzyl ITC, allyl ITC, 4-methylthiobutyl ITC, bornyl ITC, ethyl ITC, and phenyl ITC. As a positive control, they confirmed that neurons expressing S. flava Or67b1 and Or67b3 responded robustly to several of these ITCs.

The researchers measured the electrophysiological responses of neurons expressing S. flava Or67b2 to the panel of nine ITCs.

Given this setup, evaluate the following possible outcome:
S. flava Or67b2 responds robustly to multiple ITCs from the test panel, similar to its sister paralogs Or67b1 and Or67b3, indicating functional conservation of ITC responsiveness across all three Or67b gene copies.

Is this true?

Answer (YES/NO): NO